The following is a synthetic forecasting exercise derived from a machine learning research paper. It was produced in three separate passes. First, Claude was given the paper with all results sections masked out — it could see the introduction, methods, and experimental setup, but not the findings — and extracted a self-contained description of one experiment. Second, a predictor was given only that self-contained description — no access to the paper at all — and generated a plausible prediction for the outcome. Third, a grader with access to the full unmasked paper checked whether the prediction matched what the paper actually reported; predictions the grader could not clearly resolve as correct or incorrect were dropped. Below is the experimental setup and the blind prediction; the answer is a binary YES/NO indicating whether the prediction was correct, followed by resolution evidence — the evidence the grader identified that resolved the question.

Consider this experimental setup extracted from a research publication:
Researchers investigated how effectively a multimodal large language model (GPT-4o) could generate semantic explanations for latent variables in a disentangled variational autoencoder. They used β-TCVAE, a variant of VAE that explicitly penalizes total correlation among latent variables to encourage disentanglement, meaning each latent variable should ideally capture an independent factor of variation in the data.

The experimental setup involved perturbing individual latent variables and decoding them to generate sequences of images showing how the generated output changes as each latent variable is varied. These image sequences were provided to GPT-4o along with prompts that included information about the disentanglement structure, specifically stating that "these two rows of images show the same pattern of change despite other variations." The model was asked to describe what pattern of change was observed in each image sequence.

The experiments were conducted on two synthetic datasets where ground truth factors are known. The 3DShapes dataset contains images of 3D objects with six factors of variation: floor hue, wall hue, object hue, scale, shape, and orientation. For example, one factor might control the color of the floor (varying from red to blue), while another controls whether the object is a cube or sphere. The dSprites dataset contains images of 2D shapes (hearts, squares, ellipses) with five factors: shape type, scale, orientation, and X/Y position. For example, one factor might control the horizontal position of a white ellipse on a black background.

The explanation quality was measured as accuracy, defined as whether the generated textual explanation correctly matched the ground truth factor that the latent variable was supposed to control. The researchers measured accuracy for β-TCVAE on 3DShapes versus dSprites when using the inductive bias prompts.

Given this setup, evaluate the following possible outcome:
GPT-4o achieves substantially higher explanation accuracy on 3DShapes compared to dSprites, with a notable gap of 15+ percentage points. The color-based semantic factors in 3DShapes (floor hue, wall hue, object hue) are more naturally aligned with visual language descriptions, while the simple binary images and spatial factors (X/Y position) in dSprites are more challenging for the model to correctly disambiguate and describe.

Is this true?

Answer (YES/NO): YES